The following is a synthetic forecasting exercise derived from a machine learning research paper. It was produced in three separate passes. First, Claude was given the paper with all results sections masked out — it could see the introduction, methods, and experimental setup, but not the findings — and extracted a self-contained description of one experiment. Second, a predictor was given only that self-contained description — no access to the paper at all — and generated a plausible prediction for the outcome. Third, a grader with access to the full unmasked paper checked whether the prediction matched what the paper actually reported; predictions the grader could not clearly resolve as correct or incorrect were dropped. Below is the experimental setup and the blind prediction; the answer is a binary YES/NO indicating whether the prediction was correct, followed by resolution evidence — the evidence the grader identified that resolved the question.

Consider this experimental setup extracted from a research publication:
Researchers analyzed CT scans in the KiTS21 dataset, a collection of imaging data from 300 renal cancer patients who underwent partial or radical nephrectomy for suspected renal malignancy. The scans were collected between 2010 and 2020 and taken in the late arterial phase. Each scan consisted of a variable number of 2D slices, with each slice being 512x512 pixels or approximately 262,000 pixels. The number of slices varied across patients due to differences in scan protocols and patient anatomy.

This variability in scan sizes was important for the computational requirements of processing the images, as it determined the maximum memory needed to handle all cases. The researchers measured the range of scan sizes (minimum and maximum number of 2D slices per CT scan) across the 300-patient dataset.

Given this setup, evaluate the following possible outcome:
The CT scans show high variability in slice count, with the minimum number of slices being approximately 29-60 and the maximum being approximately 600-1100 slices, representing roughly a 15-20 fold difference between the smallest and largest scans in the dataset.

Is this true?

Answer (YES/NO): NO